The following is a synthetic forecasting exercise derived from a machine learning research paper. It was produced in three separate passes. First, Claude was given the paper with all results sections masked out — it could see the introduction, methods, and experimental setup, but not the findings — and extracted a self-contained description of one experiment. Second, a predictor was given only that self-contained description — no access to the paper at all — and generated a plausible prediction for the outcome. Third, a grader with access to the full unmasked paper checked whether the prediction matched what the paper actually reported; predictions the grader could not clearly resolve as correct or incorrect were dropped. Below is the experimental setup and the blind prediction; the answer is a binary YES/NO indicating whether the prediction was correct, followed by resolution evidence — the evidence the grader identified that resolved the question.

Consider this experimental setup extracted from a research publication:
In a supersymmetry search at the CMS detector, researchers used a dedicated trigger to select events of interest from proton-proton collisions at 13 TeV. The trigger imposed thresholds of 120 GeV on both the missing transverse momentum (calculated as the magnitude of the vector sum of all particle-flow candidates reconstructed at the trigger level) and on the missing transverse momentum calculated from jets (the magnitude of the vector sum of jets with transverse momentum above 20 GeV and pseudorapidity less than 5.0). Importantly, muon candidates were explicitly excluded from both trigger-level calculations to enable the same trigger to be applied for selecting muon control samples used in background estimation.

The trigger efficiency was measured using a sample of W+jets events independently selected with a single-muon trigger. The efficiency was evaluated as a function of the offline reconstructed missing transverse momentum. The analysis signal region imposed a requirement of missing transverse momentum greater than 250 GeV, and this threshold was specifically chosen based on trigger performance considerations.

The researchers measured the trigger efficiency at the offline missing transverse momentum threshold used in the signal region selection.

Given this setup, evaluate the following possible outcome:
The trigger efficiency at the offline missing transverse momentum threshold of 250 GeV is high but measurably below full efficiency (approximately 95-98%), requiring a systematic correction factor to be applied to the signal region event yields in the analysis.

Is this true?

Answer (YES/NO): NO